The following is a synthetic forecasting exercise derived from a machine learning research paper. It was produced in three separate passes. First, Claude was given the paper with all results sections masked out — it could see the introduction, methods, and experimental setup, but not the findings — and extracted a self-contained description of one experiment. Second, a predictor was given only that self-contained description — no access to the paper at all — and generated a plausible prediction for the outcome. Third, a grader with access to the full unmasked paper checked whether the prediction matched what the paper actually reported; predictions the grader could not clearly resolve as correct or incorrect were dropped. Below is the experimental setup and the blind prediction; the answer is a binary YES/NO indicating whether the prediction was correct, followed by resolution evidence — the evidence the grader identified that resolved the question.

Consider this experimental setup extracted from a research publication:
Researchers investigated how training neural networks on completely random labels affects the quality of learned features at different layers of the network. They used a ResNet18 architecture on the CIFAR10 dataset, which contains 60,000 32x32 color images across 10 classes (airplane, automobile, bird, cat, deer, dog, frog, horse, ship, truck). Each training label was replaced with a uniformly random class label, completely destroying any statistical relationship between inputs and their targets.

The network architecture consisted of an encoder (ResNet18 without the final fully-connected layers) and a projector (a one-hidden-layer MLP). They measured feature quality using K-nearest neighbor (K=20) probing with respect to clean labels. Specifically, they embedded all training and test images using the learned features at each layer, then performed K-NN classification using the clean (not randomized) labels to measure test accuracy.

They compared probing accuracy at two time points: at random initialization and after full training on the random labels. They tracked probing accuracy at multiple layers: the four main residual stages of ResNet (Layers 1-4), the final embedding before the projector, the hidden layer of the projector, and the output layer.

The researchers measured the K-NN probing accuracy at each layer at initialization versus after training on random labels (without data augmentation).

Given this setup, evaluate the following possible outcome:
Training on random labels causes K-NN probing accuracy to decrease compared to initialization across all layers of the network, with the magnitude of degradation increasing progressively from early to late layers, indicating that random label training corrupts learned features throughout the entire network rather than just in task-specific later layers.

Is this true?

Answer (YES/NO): NO